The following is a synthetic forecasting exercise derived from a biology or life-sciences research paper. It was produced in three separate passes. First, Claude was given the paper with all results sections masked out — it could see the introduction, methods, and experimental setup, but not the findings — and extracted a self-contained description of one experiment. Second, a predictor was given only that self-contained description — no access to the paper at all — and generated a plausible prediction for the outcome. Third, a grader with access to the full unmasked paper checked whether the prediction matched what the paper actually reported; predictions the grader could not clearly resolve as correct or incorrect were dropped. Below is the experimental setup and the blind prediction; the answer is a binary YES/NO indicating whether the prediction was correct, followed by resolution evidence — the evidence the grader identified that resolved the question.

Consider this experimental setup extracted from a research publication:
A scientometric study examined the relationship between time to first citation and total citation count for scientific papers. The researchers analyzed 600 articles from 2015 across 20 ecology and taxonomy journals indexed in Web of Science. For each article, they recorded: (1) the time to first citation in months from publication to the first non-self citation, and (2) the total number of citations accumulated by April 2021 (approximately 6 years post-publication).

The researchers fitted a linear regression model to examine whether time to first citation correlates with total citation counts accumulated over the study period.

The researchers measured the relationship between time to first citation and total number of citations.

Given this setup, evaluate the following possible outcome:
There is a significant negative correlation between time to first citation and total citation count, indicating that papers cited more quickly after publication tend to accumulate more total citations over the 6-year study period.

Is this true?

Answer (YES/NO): YES